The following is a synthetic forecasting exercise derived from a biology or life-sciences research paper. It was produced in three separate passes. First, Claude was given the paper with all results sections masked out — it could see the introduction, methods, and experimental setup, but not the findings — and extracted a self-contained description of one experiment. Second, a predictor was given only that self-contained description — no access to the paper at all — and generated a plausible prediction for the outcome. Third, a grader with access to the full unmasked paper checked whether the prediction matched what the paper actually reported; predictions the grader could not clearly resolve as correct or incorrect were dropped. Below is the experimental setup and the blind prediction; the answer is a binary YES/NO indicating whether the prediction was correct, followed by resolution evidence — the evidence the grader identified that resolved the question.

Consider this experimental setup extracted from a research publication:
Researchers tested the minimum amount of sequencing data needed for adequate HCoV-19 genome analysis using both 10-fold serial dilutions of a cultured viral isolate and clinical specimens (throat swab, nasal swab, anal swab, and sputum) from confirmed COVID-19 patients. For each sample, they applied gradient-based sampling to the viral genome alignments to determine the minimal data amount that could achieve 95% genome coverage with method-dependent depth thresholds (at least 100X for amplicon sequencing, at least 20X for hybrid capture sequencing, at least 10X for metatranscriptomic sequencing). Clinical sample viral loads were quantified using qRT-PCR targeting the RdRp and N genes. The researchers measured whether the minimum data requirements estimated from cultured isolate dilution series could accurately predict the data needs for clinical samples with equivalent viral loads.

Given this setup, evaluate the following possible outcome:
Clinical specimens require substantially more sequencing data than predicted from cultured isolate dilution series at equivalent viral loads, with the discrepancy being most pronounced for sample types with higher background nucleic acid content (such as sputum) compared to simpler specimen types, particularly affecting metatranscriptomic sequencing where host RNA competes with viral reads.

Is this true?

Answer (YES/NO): NO